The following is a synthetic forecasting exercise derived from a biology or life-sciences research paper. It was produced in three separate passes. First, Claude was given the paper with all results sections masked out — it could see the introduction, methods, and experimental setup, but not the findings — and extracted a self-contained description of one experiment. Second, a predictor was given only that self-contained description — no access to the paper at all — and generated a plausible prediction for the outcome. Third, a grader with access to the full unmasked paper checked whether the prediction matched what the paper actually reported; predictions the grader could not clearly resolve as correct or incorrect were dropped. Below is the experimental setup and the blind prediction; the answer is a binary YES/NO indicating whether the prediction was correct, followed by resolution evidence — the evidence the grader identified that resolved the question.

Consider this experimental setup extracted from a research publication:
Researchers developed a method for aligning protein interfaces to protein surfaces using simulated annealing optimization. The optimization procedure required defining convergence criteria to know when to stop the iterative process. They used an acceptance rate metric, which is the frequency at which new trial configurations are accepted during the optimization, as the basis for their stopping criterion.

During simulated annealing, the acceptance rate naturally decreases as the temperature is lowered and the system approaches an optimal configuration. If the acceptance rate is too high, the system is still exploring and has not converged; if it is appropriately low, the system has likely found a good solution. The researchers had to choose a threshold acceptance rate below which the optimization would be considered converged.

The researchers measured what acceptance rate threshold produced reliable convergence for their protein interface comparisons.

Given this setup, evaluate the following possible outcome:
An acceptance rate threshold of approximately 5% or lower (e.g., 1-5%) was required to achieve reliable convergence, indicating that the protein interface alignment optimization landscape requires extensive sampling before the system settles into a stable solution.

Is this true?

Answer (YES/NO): NO